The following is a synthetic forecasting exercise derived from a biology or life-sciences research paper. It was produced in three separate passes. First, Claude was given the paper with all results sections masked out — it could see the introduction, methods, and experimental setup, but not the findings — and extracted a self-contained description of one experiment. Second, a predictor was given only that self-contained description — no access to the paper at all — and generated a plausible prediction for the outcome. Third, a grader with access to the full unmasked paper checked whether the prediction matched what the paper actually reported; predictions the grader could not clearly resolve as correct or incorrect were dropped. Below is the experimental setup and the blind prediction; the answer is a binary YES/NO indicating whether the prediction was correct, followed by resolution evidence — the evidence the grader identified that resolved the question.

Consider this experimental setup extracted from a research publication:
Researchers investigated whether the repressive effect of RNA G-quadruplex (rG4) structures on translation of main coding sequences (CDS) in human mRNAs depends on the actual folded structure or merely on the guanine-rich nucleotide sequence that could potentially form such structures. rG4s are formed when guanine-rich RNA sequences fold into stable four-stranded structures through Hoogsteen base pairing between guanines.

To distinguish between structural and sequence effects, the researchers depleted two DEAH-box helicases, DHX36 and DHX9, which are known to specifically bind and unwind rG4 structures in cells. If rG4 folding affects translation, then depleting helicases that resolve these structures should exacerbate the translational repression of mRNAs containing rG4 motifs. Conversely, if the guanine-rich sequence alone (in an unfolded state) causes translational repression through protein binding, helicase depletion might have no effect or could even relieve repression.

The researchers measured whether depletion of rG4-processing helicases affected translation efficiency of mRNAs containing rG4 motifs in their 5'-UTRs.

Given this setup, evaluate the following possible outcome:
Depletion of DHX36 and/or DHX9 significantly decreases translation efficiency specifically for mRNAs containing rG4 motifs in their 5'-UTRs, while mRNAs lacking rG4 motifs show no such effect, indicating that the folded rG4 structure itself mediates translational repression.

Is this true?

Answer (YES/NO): YES